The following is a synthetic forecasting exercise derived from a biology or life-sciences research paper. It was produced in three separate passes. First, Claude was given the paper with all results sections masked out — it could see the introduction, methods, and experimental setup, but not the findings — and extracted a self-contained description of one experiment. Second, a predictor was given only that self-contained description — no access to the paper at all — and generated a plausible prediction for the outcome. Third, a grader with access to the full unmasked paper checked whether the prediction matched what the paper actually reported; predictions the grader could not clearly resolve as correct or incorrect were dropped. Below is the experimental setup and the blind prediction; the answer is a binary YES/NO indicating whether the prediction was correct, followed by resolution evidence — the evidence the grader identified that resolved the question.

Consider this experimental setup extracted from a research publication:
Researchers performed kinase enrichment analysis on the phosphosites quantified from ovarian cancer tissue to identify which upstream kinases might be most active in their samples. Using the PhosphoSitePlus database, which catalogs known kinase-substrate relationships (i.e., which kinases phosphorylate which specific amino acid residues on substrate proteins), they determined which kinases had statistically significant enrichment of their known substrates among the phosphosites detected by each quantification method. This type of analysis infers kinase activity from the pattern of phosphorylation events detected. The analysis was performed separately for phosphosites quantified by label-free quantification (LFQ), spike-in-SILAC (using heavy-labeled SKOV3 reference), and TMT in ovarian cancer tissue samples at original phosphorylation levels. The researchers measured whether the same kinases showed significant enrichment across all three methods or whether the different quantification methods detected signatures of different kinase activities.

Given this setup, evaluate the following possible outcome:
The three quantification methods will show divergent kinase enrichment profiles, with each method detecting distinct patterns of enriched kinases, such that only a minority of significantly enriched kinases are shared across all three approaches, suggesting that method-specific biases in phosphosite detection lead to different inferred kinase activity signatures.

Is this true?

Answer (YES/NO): NO